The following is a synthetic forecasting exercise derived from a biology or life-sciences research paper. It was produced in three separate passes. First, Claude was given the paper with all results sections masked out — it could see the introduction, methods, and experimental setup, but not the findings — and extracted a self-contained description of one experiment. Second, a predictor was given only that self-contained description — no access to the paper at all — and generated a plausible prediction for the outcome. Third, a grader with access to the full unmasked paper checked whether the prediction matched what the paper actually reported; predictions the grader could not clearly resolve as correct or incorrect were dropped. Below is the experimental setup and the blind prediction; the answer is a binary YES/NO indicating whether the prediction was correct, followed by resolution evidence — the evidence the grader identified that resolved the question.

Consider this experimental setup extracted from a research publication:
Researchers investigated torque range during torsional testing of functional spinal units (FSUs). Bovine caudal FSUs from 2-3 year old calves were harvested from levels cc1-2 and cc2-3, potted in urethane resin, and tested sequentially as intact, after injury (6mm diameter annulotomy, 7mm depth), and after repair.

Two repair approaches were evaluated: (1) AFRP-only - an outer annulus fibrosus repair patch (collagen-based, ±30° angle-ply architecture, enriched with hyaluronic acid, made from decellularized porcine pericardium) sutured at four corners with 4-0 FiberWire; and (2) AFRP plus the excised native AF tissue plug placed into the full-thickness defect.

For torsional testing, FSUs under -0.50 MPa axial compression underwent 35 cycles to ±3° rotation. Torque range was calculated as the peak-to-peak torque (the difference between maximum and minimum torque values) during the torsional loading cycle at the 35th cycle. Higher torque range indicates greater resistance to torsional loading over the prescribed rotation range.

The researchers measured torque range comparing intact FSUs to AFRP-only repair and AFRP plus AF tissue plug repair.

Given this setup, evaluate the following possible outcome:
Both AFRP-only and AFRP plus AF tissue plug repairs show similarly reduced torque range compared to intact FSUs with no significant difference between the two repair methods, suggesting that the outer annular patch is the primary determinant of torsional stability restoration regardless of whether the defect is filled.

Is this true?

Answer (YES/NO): YES